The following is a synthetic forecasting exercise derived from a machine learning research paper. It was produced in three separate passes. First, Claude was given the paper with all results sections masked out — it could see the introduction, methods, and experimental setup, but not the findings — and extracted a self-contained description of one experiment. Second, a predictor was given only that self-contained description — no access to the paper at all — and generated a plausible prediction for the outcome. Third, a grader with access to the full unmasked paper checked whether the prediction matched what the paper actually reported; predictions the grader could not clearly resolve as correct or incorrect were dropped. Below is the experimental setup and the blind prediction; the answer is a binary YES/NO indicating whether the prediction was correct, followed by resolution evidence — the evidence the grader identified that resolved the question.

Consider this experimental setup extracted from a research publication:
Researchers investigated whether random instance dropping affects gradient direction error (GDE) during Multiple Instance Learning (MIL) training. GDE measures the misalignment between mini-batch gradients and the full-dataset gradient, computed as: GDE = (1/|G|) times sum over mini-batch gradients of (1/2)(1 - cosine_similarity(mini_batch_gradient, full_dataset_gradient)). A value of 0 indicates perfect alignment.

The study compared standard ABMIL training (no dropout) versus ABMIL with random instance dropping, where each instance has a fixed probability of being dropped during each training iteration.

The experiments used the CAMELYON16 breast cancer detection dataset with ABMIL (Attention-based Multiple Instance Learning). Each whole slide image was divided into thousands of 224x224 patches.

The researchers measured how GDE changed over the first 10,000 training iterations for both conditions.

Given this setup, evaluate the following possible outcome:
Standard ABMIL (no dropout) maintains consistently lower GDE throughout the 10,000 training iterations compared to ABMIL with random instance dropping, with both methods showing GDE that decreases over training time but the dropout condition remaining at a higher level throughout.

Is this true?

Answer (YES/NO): NO